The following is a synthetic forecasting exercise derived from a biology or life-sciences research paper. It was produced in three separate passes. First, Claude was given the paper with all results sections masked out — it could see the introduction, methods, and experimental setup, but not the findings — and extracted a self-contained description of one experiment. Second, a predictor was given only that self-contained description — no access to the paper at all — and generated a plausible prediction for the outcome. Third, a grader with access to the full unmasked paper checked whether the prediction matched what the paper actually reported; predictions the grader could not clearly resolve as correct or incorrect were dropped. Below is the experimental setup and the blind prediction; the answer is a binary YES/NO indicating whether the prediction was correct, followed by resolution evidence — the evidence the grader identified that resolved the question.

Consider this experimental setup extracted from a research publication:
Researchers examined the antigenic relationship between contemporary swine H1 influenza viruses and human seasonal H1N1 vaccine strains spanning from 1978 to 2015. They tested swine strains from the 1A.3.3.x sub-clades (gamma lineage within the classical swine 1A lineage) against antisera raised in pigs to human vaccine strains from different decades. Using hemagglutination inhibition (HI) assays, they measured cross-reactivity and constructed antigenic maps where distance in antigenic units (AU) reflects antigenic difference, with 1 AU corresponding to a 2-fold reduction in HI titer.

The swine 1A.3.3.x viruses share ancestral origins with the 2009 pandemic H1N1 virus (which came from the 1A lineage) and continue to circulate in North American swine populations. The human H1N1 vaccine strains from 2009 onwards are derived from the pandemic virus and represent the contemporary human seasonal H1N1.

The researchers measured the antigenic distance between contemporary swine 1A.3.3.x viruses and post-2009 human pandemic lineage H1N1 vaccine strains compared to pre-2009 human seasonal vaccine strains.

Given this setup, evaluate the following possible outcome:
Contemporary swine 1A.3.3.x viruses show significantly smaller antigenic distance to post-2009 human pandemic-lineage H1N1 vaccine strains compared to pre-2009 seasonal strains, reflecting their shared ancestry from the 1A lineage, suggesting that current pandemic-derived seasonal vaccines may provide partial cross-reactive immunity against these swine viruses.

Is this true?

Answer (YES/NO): YES